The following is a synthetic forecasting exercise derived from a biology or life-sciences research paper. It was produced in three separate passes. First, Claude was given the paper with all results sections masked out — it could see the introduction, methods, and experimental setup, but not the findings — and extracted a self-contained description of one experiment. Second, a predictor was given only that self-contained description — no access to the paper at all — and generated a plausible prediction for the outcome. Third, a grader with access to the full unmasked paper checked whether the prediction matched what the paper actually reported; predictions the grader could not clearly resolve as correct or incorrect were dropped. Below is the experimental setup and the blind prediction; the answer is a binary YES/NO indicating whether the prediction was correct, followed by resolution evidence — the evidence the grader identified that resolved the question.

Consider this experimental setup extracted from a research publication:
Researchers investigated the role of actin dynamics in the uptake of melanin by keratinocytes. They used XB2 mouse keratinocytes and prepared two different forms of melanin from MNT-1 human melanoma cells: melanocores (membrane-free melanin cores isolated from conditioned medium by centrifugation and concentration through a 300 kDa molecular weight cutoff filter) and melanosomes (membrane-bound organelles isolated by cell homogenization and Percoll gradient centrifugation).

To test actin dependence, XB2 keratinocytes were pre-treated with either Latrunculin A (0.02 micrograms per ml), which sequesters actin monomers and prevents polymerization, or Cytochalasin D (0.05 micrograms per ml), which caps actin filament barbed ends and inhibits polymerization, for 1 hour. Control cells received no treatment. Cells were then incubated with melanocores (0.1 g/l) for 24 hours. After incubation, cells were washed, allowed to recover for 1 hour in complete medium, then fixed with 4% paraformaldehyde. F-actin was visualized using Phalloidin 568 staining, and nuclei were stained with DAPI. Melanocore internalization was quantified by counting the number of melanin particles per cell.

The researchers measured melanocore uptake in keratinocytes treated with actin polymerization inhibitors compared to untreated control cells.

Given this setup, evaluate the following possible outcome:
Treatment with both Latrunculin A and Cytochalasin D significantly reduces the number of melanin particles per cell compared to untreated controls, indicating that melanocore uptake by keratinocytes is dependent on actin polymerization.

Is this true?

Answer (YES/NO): YES